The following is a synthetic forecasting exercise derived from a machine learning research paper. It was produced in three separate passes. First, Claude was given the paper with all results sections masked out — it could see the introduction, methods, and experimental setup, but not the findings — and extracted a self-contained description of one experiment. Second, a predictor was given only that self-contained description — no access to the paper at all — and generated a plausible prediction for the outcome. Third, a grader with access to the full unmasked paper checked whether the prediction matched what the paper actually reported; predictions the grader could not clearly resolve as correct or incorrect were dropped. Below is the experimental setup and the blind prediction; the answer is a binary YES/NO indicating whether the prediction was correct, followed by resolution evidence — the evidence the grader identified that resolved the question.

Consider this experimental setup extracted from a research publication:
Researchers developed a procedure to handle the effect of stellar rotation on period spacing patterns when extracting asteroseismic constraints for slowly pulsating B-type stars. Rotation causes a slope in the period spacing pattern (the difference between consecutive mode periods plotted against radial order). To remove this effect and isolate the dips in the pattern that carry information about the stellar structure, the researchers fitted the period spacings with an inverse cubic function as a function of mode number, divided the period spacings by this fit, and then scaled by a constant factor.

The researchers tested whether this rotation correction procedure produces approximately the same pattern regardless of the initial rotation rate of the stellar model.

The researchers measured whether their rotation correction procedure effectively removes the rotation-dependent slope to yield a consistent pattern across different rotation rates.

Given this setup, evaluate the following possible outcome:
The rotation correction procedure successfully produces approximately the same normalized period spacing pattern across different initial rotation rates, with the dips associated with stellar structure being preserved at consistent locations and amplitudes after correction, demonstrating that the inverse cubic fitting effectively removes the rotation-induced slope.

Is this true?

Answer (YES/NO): YES